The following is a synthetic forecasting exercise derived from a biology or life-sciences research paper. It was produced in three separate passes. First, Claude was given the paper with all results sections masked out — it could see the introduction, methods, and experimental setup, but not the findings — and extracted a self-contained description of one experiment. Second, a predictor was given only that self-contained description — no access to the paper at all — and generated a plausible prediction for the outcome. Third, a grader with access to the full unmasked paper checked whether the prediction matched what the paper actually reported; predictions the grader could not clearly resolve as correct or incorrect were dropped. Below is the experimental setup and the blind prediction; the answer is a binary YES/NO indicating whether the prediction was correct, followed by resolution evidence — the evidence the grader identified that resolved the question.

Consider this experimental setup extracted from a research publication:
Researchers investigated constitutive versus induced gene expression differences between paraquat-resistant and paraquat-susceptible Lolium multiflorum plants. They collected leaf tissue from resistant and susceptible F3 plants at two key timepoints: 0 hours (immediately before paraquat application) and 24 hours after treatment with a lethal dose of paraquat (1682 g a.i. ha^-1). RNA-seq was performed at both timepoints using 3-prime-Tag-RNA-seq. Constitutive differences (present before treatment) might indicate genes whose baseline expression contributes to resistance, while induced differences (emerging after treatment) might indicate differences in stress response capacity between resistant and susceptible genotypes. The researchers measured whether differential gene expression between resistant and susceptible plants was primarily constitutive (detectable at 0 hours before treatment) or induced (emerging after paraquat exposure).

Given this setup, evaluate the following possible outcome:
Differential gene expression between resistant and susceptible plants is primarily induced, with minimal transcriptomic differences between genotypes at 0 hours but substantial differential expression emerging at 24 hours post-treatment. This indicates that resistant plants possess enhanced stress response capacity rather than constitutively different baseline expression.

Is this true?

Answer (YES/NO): NO